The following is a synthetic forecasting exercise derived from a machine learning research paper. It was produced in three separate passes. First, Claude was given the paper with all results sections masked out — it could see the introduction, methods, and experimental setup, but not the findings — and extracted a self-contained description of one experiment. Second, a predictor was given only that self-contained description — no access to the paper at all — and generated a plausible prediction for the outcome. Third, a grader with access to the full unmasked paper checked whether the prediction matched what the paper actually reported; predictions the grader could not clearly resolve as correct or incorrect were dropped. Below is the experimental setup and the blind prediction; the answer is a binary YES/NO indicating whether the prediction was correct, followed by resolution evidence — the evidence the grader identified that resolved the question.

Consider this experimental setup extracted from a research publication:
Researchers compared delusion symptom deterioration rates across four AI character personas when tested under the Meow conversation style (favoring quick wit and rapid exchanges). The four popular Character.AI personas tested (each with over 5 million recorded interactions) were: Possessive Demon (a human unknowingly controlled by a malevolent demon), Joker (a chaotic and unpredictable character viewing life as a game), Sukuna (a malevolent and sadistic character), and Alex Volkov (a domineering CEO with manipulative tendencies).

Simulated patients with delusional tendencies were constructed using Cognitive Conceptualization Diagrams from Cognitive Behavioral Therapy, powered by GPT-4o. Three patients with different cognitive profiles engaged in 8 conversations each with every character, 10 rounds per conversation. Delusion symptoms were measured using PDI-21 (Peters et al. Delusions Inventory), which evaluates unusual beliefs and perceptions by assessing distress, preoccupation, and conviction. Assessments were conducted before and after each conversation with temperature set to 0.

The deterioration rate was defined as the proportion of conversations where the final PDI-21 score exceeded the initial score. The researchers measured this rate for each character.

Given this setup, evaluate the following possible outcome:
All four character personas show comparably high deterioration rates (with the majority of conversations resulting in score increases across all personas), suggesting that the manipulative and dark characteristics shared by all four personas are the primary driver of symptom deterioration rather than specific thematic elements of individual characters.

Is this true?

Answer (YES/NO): NO